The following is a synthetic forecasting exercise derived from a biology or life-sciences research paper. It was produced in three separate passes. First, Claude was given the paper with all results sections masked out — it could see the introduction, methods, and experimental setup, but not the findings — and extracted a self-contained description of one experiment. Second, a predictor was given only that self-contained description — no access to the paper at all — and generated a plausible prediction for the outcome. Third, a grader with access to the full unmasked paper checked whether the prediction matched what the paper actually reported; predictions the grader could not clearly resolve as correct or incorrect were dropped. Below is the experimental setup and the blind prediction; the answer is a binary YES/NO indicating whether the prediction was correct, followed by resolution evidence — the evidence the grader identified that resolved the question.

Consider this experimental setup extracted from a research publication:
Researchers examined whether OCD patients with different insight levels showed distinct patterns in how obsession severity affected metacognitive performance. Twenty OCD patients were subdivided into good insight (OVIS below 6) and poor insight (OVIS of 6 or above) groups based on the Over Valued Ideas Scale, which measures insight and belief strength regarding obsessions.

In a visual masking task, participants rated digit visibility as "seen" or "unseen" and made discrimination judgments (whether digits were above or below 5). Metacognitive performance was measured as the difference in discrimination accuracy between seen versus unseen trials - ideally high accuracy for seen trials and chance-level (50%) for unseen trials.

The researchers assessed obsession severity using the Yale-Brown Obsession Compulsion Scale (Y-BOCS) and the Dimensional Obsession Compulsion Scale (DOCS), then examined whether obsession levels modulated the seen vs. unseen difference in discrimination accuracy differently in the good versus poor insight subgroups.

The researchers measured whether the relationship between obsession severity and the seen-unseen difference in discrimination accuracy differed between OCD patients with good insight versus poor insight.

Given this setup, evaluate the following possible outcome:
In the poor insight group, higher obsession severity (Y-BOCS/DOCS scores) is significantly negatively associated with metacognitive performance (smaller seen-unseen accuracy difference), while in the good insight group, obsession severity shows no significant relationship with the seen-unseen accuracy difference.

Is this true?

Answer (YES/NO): YES